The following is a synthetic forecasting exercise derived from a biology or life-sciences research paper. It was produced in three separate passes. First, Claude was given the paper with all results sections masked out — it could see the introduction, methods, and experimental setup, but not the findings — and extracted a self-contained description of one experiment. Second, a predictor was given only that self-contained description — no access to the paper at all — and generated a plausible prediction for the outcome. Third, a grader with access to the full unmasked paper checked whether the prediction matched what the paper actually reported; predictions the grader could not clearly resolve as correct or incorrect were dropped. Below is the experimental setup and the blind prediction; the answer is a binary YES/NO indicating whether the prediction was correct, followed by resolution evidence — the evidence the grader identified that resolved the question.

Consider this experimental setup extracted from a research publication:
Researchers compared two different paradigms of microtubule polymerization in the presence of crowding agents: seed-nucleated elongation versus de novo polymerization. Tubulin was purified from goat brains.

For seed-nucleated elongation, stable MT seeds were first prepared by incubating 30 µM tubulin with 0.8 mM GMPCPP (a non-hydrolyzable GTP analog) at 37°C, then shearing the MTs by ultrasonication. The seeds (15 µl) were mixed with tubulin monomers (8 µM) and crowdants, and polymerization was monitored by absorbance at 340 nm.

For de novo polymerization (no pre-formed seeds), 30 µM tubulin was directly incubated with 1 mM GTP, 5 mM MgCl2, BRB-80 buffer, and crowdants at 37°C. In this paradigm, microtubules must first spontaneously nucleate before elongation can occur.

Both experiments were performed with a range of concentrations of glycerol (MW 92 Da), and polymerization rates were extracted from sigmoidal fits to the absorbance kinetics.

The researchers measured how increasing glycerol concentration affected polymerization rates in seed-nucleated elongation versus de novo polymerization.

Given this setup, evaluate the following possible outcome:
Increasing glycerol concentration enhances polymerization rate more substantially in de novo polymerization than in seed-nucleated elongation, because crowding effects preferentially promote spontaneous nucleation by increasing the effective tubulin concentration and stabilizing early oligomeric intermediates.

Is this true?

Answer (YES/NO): NO